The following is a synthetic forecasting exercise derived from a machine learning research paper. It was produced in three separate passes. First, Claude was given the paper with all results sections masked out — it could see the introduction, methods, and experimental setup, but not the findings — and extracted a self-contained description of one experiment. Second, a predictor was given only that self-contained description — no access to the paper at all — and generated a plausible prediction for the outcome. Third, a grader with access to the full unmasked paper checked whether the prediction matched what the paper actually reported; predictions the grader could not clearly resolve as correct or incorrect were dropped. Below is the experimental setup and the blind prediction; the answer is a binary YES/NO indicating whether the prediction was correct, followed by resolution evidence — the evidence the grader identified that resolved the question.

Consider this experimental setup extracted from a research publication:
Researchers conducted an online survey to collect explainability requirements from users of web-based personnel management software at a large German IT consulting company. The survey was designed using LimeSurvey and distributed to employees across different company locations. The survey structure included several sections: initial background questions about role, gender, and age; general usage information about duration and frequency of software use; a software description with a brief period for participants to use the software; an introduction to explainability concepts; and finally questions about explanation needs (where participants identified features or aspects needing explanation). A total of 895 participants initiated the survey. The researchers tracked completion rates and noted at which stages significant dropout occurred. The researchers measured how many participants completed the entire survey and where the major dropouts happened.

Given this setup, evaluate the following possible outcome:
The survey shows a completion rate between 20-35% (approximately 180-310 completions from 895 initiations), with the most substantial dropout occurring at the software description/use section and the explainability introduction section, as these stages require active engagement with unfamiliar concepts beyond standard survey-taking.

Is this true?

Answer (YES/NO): YES